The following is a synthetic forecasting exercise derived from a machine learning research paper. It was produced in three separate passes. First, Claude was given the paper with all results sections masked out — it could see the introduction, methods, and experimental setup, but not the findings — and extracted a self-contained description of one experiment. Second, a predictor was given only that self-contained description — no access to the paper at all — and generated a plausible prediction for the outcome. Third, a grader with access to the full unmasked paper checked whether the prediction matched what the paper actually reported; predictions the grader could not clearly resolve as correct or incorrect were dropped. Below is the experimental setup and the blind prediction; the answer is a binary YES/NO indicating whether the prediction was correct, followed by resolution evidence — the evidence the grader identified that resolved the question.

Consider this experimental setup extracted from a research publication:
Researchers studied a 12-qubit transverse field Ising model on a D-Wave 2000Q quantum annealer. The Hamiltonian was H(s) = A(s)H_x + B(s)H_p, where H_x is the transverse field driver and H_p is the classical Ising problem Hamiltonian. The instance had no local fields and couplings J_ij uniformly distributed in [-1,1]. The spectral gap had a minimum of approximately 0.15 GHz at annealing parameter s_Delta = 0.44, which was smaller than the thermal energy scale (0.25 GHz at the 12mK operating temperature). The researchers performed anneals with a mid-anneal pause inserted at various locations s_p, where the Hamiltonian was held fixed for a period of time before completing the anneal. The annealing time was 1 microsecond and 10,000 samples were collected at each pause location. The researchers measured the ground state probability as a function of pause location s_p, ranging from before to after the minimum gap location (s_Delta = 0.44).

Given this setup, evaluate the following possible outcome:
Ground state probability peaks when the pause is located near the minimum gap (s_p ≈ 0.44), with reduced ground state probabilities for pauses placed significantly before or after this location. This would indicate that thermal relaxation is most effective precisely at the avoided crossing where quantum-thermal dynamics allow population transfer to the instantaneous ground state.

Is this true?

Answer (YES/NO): NO